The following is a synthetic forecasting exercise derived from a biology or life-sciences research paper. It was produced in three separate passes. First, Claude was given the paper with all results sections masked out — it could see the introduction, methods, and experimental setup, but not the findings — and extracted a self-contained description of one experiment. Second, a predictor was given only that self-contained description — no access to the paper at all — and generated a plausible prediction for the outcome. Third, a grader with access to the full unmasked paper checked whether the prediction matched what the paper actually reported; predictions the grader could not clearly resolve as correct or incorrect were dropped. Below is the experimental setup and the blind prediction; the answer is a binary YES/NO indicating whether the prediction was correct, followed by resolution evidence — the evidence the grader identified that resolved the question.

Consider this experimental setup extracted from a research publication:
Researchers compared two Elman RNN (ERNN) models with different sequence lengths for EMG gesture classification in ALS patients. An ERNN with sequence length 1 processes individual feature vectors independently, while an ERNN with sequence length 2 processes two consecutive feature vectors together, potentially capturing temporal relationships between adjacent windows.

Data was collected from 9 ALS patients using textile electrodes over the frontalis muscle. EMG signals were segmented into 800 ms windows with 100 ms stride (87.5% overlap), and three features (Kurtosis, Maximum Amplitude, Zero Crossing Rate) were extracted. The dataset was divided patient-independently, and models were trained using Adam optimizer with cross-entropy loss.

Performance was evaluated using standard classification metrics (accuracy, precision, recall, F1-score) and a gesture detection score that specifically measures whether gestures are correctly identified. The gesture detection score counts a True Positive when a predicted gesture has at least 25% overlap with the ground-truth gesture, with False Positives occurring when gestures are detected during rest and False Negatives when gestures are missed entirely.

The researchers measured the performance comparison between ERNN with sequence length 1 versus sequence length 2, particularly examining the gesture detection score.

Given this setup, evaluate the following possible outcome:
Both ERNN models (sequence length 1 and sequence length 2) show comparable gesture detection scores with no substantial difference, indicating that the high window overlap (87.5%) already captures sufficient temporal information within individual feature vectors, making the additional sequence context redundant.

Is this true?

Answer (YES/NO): NO